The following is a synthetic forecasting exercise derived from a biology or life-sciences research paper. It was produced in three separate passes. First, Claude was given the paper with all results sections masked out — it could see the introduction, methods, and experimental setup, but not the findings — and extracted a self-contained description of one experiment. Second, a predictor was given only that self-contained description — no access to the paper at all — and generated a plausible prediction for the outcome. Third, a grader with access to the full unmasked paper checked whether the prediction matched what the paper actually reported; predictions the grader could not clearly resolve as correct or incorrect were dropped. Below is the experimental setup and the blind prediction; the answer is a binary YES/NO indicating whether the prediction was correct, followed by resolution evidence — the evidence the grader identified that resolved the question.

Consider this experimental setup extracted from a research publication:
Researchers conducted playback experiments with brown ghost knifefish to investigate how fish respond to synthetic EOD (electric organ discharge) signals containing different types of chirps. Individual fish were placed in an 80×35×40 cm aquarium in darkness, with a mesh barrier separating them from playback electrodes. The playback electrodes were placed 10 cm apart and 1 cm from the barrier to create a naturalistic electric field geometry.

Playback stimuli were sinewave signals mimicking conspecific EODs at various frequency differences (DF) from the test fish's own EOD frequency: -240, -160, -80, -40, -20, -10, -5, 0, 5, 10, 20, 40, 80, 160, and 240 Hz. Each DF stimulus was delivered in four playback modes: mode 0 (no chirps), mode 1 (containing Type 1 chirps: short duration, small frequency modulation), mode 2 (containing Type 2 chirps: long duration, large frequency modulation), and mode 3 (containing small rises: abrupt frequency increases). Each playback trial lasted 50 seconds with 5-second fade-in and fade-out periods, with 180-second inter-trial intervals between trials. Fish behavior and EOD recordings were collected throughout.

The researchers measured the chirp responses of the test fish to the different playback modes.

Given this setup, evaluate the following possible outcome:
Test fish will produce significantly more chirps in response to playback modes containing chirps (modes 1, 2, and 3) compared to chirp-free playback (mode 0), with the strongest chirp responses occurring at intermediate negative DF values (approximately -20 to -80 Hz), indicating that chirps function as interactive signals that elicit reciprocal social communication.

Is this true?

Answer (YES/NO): NO